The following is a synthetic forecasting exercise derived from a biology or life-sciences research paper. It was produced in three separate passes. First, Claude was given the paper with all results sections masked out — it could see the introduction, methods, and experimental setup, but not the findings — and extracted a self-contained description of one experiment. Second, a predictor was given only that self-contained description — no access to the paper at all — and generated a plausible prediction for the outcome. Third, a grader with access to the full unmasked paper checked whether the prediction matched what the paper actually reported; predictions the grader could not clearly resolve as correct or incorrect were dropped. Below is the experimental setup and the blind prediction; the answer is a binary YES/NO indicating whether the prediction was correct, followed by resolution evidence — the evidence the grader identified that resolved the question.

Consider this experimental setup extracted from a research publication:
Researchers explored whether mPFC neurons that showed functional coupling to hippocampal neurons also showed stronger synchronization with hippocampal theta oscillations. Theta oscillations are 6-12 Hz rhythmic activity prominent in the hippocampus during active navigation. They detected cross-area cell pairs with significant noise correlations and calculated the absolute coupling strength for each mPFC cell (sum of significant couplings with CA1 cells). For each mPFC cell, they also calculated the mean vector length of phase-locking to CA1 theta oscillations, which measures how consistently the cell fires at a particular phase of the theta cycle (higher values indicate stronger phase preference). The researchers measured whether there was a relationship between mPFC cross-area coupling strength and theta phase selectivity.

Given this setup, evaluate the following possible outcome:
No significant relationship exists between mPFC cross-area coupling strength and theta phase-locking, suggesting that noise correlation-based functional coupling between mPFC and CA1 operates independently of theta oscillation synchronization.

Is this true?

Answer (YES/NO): NO